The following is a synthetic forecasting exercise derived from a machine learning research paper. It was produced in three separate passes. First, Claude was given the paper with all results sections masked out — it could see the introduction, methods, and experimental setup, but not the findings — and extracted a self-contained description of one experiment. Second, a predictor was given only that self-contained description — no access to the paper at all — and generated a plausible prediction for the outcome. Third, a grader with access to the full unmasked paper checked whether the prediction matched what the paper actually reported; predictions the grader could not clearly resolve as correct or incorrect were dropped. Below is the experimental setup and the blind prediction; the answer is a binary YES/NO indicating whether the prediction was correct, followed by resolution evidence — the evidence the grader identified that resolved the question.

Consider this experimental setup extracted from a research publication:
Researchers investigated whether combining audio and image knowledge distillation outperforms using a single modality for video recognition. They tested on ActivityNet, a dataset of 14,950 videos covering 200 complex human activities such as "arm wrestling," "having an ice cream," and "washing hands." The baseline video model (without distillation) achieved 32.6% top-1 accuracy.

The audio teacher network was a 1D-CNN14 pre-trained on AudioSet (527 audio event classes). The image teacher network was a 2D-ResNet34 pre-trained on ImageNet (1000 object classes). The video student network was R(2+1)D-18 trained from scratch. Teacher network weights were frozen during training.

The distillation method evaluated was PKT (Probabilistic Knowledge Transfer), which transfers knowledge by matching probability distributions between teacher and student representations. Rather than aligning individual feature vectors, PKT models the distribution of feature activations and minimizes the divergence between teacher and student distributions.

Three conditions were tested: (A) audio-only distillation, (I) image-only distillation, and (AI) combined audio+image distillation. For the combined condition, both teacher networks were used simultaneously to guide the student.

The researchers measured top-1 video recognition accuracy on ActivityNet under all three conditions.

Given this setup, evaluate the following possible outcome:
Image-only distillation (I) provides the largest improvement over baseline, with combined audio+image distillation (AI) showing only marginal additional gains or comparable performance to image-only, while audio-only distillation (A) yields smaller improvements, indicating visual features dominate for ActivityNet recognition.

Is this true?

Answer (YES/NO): YES